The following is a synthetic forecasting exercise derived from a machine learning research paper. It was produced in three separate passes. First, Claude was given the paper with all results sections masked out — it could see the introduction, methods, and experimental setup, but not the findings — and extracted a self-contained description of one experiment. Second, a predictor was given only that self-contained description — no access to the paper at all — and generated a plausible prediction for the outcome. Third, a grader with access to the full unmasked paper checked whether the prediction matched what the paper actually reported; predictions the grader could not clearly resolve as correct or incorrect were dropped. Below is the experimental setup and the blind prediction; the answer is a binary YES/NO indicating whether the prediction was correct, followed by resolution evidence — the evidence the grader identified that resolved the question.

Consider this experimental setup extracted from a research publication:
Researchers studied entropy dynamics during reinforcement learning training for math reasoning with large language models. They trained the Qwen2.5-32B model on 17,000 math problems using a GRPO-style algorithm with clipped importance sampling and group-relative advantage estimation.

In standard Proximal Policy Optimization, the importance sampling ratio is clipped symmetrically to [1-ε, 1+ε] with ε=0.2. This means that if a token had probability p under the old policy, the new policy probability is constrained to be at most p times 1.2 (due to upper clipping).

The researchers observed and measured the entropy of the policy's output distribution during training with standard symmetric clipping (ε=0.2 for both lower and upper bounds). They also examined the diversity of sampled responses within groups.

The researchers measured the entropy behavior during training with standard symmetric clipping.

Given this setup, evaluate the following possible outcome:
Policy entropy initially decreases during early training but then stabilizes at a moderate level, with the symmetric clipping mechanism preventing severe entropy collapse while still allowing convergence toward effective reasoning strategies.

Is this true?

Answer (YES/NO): NO